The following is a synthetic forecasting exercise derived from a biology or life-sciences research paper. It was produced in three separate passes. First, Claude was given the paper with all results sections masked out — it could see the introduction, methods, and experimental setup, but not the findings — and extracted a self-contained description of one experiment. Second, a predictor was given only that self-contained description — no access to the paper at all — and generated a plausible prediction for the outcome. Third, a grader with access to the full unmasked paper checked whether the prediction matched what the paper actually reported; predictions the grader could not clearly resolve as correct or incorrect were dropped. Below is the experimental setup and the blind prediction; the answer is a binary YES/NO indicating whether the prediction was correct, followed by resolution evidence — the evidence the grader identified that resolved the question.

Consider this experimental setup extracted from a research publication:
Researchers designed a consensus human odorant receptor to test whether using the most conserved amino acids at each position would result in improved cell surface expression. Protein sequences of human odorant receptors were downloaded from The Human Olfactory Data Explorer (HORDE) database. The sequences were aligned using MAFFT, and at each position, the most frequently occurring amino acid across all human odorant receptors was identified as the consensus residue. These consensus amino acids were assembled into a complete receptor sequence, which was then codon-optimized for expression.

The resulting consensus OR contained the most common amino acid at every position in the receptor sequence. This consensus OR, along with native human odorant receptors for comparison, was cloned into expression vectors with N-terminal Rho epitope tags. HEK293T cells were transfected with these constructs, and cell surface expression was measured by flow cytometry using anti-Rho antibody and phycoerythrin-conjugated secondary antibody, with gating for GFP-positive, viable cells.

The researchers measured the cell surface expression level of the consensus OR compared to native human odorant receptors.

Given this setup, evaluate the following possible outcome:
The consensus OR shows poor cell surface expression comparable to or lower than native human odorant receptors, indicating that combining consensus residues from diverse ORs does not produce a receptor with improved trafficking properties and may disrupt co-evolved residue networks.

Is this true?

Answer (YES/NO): NO